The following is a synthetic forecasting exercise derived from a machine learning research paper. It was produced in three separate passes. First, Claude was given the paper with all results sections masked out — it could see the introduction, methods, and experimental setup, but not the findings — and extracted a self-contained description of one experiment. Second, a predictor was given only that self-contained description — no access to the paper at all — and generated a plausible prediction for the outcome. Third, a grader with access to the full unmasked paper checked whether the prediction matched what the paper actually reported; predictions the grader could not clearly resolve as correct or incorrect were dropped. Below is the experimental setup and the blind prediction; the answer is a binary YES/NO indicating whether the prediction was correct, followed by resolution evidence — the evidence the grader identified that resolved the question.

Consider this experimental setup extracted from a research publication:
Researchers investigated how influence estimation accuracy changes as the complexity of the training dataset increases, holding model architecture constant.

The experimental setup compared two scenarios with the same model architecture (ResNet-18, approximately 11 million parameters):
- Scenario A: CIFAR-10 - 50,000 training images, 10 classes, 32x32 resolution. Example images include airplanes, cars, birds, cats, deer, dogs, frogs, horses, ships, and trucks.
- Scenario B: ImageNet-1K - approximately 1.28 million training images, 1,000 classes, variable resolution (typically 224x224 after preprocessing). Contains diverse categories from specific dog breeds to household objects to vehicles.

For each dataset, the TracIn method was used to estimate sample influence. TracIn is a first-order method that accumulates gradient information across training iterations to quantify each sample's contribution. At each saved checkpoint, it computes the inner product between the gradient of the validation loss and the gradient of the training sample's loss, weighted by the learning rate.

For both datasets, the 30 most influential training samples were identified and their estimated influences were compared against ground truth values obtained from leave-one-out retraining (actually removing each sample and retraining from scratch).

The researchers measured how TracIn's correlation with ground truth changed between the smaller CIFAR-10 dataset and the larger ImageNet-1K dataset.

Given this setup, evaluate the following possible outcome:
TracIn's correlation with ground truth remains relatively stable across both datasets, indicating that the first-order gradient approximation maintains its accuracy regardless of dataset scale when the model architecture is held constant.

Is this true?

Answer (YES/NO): NO